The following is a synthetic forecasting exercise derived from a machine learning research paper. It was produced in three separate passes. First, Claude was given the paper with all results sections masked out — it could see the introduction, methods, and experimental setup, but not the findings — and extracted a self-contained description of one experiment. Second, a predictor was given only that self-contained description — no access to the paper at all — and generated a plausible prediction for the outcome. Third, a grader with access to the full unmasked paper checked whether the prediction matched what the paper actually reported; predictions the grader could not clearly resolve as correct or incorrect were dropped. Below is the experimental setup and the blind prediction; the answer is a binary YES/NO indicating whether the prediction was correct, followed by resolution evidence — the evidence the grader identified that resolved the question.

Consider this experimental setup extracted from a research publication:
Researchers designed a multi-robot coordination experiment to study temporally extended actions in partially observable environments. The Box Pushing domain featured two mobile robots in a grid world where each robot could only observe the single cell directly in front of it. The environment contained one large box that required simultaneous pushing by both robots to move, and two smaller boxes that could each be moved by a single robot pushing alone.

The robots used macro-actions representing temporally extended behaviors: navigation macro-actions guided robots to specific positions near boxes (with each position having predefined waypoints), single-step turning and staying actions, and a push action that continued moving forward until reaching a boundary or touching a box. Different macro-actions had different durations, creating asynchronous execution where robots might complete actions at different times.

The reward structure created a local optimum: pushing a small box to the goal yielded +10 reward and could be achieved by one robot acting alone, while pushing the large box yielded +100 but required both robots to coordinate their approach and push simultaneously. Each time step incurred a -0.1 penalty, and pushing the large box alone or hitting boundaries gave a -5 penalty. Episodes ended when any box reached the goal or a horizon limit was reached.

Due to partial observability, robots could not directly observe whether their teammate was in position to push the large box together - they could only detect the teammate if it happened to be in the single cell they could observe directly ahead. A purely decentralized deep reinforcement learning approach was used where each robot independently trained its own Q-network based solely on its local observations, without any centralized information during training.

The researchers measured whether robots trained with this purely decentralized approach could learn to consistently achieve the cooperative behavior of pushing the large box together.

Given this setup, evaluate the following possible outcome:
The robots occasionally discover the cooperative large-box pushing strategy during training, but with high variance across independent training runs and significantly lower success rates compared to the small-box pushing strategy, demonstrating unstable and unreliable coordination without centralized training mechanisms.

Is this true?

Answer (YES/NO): NO